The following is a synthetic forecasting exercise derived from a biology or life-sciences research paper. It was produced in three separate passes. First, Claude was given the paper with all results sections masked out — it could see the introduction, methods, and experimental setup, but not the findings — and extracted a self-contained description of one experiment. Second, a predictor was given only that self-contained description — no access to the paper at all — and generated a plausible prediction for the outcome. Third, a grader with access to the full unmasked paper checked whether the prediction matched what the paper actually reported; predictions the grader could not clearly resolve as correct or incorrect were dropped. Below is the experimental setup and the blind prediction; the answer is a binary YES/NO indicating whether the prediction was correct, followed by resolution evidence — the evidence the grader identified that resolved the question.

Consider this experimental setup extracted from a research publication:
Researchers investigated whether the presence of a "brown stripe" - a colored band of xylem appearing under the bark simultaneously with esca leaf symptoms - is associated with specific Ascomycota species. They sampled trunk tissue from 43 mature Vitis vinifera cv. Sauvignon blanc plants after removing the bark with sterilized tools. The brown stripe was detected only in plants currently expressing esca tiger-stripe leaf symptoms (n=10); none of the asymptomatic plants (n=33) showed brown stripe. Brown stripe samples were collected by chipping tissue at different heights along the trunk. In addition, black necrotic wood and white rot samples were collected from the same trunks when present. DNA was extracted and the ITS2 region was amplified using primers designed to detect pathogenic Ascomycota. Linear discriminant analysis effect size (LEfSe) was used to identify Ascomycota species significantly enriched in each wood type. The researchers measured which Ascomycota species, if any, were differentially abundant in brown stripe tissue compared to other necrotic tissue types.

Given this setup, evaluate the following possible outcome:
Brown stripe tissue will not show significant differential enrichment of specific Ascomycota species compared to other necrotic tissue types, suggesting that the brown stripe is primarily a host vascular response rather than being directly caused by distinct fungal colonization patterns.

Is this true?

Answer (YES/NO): NO